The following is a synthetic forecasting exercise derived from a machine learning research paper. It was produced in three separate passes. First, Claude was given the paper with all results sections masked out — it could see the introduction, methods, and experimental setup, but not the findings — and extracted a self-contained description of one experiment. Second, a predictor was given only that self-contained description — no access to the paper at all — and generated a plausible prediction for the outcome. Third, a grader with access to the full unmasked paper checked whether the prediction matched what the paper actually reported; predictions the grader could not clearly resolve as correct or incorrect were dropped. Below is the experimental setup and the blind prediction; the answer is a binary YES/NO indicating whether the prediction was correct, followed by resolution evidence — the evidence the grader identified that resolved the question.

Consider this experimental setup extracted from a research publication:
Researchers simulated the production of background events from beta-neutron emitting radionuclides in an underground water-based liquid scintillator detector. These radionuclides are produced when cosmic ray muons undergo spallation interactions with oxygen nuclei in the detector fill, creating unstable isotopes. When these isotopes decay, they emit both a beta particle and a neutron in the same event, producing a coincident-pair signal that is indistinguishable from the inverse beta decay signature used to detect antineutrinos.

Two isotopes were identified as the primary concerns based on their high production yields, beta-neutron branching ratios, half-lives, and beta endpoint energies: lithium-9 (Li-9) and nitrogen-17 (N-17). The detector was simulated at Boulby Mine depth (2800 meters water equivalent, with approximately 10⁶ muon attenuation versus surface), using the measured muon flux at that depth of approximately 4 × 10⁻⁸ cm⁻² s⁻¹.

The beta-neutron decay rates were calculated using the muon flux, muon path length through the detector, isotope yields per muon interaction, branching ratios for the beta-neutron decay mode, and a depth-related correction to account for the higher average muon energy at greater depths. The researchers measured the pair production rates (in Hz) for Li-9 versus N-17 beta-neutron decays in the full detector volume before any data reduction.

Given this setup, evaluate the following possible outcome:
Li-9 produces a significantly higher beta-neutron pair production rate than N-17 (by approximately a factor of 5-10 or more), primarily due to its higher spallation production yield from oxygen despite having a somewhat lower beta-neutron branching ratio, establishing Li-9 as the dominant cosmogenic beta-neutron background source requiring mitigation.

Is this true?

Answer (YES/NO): NO